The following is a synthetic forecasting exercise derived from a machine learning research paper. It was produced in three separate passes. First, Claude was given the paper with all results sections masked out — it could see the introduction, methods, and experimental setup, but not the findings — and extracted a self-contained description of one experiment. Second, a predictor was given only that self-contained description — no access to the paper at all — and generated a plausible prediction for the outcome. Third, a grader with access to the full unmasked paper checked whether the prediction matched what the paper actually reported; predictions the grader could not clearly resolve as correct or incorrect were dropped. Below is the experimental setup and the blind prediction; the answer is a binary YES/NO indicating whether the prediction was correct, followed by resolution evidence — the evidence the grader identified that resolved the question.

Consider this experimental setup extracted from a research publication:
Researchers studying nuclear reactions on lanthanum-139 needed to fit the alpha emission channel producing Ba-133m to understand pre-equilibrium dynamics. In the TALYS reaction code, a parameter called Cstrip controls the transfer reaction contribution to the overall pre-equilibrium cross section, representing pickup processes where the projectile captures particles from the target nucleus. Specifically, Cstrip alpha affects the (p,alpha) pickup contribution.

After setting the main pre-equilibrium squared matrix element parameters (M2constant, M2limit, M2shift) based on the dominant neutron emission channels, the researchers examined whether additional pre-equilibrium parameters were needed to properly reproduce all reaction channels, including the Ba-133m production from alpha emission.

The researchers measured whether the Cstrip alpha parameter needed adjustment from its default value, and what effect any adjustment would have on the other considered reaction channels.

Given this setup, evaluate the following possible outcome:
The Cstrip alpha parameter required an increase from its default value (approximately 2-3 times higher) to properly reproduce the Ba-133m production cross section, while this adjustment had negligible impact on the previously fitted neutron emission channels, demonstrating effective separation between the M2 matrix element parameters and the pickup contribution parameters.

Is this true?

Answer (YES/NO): YES